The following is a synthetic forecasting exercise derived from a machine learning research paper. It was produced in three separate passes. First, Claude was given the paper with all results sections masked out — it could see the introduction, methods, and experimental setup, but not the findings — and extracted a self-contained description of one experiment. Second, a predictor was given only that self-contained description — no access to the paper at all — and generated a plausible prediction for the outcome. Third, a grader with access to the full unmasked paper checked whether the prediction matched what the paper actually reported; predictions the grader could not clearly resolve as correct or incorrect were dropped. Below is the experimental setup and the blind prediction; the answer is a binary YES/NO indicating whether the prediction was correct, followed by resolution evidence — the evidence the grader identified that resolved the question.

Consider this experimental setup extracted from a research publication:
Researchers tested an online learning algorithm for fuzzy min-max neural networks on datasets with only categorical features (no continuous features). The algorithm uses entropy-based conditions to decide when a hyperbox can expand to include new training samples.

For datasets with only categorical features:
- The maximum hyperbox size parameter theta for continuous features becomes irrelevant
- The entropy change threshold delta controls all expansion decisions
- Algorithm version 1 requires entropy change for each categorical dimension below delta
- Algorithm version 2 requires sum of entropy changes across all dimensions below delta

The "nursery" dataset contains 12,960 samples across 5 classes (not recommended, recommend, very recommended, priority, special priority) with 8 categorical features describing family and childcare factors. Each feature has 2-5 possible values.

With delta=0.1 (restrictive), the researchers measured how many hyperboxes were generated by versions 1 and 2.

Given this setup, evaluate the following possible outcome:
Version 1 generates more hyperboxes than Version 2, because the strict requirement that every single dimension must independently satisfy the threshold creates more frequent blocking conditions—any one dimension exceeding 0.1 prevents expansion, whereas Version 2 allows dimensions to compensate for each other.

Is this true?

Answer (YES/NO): NO